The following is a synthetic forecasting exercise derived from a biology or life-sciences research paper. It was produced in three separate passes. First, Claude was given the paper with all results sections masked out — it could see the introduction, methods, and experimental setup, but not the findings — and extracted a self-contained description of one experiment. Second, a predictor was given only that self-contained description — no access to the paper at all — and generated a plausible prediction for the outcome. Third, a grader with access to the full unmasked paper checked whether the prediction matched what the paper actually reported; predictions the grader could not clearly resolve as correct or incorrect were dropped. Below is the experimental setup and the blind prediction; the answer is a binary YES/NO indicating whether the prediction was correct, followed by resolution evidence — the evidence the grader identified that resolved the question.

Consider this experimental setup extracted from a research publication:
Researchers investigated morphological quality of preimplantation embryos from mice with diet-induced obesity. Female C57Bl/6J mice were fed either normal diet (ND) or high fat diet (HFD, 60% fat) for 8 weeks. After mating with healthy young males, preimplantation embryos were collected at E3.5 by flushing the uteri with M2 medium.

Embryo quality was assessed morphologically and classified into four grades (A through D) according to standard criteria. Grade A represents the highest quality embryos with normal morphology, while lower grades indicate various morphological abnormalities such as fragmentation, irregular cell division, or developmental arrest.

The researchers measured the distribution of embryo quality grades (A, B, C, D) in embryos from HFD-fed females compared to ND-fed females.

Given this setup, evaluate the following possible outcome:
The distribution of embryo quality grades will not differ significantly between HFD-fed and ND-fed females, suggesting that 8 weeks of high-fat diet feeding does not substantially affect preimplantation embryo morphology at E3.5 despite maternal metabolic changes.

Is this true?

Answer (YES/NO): NO